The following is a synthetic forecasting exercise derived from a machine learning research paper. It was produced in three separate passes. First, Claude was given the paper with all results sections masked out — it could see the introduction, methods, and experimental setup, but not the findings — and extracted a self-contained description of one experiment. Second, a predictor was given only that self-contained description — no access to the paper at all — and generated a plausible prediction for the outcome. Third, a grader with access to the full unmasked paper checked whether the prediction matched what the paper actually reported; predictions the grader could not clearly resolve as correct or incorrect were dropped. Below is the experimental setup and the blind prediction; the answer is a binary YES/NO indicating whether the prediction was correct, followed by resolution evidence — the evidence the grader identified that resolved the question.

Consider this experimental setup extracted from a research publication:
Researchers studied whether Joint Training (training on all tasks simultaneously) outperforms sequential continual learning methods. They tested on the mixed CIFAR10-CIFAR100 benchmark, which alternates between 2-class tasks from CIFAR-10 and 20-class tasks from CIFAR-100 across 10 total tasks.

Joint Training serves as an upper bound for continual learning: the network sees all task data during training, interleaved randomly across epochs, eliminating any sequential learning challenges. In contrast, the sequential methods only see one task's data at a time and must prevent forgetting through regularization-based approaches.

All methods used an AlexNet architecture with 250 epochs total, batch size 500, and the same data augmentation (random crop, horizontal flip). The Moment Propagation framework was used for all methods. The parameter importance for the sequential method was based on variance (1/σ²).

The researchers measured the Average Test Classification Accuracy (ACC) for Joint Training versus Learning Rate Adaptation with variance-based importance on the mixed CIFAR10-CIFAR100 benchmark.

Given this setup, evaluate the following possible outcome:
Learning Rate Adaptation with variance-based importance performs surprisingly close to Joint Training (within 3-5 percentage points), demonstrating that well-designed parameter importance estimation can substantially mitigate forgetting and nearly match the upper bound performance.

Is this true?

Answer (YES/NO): NO